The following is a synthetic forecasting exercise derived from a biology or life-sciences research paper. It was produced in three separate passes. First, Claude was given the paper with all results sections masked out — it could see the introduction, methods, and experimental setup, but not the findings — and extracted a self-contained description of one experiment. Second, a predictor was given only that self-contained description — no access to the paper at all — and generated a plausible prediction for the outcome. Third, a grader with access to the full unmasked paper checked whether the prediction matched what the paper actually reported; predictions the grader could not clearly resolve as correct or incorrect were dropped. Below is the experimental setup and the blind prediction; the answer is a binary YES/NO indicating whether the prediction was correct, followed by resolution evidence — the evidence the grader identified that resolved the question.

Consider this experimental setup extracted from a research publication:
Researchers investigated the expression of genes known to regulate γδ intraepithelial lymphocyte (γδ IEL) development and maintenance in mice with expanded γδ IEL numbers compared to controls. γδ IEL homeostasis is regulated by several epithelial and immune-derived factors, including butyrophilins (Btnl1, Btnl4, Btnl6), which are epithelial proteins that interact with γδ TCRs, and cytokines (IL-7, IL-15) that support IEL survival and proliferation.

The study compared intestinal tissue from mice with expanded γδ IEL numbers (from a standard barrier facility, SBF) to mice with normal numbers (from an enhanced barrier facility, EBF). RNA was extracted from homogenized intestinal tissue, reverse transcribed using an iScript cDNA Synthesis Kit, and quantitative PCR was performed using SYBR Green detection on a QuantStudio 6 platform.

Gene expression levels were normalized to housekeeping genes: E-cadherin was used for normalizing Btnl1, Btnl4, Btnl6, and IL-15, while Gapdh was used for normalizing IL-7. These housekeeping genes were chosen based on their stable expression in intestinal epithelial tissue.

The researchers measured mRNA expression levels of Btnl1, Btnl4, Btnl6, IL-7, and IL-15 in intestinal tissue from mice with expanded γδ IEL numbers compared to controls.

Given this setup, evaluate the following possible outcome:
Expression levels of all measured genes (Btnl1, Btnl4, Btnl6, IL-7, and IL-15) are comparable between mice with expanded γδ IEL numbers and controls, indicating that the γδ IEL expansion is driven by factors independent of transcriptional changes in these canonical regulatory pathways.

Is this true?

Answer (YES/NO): YES